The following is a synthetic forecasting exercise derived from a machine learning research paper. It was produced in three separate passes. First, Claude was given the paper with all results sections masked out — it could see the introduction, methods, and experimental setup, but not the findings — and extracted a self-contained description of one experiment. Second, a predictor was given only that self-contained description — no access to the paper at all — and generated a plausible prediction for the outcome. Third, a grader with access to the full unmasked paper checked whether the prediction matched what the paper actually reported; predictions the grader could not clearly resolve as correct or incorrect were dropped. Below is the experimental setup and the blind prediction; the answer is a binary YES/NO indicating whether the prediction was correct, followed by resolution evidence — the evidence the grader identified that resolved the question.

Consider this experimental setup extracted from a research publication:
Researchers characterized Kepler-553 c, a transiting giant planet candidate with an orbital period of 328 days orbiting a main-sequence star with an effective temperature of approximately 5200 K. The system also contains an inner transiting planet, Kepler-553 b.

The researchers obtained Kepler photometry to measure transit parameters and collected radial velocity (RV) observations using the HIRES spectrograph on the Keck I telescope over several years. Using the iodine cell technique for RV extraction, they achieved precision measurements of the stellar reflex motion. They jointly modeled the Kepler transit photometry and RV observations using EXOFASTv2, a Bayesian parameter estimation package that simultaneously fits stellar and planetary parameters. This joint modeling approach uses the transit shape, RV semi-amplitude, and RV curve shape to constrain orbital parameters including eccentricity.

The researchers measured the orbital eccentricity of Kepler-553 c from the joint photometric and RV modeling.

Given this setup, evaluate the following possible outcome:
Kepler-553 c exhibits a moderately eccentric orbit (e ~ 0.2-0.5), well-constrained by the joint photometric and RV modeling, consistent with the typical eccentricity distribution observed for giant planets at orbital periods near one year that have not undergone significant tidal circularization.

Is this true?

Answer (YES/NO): YES